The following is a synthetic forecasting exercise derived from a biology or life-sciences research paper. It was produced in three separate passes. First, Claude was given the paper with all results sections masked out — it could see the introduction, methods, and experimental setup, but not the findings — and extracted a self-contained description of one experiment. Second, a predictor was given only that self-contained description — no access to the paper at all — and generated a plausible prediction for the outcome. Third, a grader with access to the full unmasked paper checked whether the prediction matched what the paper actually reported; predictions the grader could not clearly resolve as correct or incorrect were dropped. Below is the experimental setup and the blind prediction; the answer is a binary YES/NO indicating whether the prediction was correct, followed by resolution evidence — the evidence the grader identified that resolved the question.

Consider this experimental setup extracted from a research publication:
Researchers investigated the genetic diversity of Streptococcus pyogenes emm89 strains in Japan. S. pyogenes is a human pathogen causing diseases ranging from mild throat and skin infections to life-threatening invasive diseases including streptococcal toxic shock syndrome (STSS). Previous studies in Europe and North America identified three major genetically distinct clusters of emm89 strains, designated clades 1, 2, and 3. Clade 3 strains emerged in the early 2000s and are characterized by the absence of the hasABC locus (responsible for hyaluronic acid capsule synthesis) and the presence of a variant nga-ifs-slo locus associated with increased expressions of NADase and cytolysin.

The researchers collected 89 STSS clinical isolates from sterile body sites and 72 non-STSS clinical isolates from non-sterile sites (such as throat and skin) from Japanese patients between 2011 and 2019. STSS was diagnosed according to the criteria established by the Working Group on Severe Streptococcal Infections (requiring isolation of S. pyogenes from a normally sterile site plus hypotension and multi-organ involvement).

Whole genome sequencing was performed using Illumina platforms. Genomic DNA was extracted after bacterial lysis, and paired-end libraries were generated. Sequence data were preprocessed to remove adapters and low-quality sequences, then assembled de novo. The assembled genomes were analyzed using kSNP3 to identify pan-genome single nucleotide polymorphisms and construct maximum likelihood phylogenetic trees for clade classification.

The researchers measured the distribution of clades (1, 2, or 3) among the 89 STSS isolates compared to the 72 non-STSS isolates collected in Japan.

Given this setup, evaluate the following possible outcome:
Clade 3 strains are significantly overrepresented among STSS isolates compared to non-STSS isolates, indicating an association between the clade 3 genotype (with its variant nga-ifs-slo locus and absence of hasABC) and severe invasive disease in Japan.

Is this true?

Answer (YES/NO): NO